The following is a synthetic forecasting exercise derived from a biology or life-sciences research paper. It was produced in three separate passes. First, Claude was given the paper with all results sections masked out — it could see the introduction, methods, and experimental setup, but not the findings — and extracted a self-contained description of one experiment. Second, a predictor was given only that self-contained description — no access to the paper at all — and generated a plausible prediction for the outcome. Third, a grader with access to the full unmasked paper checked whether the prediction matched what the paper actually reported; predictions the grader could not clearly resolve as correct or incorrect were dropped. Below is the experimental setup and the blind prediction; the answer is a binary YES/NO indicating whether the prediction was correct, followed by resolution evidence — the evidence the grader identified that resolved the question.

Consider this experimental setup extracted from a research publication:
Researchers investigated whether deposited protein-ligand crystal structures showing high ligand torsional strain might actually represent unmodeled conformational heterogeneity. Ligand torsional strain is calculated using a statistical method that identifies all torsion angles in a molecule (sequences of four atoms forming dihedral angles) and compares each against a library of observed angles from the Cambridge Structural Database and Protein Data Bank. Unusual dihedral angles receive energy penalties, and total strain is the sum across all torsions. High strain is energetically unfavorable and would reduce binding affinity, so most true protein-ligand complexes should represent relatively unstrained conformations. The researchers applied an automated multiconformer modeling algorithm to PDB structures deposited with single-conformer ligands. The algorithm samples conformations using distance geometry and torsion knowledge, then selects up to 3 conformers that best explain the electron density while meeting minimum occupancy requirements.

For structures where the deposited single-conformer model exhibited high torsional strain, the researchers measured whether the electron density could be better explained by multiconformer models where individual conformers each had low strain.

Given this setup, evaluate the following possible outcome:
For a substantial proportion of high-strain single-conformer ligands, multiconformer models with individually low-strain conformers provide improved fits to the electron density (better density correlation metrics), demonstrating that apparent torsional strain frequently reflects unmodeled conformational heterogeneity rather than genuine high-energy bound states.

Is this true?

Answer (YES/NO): YES